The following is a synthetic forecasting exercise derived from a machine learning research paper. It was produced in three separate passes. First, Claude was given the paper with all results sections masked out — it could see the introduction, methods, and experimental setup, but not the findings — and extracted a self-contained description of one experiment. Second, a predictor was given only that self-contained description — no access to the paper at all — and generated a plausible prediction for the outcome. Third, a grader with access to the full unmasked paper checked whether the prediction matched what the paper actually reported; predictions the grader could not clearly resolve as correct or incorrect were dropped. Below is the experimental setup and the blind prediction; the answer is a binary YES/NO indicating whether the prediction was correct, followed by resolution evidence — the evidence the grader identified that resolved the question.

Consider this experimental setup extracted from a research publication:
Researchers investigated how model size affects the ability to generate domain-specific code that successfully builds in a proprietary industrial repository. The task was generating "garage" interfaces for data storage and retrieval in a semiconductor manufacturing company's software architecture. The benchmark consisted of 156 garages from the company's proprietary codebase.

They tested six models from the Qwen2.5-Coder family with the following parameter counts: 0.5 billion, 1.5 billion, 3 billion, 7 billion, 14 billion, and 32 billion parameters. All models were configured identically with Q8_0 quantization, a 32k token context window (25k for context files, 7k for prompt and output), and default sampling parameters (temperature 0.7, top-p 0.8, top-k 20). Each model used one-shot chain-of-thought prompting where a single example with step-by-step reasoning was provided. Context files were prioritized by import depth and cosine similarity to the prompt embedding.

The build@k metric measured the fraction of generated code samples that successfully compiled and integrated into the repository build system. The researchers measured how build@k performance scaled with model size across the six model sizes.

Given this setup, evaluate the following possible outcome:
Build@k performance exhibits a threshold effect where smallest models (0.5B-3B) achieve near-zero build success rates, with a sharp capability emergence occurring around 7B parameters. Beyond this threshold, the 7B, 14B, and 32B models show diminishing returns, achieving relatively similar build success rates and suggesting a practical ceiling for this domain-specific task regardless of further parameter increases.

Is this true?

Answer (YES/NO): NO